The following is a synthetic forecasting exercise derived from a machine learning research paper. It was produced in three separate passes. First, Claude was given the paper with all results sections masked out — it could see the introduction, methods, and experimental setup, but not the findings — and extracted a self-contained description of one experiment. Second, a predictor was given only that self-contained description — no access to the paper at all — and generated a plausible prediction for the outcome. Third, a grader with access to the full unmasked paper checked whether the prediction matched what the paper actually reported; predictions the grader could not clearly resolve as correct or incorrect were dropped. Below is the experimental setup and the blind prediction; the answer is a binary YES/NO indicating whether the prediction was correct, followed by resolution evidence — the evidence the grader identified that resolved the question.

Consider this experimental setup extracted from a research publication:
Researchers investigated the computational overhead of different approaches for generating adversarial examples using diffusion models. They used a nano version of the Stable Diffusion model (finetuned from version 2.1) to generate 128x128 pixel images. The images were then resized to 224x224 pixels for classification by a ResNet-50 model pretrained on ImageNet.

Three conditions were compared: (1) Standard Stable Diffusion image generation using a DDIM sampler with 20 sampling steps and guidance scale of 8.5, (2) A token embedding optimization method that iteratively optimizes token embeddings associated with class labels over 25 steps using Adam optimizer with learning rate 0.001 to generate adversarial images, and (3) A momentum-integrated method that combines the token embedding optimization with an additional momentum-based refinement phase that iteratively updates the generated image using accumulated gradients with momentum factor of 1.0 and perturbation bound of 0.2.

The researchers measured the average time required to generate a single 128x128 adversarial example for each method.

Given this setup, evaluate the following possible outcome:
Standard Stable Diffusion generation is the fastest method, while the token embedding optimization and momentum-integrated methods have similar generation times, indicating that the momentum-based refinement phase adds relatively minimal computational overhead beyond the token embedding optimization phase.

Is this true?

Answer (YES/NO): NO